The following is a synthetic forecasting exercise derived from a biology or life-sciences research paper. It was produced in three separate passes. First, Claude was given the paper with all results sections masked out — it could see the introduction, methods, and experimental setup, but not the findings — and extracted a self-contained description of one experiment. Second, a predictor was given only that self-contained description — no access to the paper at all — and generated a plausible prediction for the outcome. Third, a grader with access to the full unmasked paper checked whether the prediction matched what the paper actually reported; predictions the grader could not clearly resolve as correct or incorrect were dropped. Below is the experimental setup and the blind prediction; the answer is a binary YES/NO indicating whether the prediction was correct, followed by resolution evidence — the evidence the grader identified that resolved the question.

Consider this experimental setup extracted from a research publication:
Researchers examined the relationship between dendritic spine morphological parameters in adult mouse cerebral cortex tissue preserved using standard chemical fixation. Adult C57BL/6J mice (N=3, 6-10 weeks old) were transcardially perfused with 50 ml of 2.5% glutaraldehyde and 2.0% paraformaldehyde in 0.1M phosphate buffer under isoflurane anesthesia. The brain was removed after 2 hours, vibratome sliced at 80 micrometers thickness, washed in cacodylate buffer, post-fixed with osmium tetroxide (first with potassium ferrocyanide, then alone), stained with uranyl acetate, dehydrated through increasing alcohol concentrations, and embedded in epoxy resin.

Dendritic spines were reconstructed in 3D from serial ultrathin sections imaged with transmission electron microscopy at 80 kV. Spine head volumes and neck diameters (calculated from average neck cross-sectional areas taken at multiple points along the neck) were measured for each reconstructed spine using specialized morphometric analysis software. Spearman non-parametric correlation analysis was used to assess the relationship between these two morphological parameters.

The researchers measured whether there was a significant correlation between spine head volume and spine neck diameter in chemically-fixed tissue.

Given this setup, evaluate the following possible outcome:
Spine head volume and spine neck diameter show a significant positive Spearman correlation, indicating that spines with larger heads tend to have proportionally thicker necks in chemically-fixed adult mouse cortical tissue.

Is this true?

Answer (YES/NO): YES